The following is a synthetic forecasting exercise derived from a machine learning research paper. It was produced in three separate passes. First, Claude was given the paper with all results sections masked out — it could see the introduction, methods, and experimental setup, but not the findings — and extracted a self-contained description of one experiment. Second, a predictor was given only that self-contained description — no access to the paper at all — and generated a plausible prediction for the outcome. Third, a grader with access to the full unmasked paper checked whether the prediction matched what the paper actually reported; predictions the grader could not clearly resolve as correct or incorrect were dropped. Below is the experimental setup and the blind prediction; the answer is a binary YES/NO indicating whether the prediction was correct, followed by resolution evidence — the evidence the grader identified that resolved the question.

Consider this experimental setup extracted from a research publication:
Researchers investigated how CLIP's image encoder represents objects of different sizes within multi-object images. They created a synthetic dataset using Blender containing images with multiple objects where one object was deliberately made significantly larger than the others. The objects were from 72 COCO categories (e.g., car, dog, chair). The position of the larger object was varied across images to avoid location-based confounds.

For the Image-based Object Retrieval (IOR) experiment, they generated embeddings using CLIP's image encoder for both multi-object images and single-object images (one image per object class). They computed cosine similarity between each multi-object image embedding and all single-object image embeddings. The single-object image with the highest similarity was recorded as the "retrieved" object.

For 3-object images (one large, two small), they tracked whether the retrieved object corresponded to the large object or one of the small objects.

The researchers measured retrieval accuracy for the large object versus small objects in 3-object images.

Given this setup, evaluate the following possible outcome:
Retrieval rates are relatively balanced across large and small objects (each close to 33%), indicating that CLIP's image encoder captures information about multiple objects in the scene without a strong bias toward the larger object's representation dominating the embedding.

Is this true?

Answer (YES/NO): NO